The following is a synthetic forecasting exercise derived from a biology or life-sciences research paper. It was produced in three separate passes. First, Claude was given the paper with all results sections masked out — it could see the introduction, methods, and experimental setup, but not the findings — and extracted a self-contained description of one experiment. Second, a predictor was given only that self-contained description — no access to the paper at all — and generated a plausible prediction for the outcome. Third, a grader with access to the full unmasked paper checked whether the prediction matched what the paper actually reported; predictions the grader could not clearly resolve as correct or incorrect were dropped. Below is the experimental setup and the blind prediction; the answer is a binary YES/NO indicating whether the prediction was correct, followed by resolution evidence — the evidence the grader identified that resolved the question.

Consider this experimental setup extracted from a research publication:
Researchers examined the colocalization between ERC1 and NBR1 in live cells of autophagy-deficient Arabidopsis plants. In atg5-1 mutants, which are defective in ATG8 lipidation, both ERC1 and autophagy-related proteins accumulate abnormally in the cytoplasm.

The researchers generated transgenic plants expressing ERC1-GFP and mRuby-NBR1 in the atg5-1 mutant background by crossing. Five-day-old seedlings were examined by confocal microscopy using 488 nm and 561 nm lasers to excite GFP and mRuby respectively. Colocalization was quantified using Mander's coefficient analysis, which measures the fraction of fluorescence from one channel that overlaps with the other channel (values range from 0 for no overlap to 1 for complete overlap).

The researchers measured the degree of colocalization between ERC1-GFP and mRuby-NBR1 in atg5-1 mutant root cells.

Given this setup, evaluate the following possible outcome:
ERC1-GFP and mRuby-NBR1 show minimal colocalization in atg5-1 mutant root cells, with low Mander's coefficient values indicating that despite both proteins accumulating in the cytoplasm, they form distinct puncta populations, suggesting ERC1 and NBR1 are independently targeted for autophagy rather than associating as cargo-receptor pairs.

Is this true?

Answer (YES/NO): NO